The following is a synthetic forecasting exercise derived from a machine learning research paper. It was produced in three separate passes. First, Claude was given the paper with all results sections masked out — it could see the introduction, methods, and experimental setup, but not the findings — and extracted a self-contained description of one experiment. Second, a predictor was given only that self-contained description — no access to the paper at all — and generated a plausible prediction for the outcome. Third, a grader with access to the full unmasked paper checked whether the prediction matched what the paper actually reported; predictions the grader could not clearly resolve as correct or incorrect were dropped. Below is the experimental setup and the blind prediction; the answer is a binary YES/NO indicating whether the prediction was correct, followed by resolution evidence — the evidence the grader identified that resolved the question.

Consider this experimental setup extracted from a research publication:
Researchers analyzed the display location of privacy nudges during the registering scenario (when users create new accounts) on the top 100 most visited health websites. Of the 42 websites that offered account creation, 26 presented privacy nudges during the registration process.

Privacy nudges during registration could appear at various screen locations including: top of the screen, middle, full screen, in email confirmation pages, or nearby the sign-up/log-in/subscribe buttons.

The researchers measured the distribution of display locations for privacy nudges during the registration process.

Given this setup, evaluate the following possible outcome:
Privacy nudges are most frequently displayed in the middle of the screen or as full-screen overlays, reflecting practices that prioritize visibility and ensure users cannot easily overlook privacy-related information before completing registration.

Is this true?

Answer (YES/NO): NO